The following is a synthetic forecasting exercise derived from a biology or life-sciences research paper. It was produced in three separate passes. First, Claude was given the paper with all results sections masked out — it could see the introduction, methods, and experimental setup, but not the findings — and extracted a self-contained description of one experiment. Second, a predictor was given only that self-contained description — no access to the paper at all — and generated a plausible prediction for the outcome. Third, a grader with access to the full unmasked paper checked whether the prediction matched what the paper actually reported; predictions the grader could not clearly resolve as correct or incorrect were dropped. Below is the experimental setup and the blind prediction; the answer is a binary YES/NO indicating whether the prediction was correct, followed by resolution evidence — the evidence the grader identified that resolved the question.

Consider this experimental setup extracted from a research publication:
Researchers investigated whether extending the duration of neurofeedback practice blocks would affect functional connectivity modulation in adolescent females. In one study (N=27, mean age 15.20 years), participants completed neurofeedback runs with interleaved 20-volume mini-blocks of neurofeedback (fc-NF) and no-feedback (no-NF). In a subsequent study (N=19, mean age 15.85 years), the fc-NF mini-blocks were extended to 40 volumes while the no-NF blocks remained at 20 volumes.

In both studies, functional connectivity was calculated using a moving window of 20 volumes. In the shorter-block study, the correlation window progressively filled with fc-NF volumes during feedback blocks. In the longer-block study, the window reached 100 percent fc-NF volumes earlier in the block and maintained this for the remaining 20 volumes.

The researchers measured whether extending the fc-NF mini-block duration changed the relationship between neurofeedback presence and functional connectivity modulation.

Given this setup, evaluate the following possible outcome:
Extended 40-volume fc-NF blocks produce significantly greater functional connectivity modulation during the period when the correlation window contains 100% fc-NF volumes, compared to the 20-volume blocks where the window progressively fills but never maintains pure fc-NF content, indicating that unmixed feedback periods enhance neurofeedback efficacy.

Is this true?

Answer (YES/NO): NO